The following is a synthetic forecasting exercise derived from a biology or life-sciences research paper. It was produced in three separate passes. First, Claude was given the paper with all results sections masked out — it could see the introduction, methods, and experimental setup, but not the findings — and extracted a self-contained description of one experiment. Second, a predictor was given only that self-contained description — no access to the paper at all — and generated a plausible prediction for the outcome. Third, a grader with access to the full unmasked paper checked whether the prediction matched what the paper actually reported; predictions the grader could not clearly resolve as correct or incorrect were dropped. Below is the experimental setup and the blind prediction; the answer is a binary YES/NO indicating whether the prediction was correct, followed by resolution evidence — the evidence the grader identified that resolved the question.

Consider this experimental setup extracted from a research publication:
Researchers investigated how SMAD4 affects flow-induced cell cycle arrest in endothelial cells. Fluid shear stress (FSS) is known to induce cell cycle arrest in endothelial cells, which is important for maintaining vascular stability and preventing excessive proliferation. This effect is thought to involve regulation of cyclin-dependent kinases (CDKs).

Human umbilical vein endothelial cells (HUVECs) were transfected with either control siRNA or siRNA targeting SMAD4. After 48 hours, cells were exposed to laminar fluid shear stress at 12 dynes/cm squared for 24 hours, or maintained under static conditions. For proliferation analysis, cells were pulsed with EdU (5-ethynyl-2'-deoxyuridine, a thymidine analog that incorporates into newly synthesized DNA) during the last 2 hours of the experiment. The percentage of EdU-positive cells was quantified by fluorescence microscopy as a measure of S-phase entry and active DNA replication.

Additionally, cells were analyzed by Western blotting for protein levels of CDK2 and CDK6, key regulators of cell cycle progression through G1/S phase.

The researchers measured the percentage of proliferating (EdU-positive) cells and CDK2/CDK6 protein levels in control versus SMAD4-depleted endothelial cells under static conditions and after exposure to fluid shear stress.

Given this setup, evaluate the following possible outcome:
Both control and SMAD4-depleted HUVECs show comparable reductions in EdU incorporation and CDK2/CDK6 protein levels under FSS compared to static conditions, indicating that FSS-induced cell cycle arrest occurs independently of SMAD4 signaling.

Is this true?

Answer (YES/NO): NO